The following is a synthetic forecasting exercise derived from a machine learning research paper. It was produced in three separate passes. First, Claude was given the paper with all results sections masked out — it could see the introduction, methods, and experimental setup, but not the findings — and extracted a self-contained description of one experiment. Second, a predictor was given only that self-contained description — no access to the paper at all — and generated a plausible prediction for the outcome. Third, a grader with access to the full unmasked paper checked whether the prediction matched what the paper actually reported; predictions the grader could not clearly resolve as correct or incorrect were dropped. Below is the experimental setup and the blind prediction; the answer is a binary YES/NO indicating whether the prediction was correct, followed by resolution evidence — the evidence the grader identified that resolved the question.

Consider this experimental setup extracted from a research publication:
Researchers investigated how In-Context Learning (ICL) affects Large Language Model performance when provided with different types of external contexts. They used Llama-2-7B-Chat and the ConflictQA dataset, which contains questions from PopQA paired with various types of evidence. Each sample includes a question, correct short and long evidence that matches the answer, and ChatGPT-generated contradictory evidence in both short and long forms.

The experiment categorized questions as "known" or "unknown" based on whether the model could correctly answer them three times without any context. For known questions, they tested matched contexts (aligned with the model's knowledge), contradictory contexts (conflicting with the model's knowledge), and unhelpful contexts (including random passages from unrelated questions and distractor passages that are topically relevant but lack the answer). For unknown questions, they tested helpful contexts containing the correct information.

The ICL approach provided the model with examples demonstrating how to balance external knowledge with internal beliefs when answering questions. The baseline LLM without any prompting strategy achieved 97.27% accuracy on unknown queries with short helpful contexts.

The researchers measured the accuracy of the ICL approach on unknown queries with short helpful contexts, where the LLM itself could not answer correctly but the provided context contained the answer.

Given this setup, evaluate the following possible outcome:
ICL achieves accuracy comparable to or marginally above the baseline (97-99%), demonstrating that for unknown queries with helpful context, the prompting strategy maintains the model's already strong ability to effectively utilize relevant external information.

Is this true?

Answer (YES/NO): NO